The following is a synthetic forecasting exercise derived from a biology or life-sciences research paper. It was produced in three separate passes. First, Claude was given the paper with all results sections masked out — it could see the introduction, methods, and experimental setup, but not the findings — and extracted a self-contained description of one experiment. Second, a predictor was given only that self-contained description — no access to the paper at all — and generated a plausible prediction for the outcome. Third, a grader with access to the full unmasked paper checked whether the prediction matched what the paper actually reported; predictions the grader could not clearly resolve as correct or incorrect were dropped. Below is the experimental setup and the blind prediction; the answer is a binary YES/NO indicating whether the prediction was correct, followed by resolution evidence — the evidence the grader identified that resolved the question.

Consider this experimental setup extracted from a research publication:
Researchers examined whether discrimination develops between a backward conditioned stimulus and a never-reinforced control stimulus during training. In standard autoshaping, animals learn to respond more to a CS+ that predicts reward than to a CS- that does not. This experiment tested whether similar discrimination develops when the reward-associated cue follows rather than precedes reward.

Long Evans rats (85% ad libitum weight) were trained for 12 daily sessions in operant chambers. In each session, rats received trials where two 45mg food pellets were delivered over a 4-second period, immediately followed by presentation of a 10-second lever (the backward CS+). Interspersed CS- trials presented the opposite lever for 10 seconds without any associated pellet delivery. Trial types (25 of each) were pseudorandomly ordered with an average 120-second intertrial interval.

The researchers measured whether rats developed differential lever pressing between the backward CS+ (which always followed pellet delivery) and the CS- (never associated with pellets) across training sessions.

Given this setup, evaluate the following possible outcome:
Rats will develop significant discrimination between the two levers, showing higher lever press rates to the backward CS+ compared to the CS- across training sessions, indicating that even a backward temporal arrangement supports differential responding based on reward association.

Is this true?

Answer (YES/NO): NO